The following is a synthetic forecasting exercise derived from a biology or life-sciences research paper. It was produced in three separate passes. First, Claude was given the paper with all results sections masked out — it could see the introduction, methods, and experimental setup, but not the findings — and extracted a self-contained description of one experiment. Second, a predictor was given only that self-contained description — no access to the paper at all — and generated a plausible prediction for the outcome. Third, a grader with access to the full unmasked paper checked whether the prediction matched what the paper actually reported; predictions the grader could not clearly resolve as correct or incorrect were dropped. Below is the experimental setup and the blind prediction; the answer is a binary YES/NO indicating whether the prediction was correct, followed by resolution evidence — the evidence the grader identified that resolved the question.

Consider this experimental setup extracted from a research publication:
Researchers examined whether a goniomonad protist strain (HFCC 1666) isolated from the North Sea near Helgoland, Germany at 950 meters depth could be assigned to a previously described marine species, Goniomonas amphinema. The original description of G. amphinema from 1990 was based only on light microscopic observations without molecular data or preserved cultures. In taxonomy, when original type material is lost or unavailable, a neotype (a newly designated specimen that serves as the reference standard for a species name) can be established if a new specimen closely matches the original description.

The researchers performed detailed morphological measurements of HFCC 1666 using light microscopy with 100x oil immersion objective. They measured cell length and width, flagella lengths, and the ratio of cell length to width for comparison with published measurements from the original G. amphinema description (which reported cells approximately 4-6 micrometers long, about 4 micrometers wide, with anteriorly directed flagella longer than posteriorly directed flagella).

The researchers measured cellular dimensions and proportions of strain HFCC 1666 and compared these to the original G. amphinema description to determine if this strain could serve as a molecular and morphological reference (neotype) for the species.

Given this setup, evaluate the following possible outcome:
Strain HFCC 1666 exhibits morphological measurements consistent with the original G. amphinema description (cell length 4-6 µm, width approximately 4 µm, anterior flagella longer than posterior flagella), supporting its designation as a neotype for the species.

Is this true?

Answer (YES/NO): NO